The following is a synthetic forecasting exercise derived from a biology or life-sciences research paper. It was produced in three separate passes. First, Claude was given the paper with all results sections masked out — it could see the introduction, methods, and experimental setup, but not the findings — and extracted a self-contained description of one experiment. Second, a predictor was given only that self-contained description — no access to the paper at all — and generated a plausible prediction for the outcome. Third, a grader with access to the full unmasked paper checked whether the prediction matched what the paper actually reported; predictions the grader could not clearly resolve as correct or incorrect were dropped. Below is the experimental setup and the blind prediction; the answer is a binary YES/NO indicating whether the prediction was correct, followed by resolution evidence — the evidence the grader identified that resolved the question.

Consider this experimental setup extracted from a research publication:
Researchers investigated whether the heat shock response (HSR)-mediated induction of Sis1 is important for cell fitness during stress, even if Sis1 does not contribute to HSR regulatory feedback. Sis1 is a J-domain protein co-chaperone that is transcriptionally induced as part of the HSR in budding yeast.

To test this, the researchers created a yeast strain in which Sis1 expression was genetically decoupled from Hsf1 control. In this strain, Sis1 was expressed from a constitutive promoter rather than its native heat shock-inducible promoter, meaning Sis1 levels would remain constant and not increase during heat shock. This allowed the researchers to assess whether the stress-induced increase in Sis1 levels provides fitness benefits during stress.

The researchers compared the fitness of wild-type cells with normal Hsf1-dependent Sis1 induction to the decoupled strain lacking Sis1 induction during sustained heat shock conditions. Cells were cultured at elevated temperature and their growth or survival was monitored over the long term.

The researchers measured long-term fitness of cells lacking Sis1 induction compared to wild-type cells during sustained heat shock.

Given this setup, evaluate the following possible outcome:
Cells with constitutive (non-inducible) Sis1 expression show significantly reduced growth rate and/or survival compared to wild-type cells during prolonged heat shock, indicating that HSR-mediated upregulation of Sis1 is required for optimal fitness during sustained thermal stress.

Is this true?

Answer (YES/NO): YES